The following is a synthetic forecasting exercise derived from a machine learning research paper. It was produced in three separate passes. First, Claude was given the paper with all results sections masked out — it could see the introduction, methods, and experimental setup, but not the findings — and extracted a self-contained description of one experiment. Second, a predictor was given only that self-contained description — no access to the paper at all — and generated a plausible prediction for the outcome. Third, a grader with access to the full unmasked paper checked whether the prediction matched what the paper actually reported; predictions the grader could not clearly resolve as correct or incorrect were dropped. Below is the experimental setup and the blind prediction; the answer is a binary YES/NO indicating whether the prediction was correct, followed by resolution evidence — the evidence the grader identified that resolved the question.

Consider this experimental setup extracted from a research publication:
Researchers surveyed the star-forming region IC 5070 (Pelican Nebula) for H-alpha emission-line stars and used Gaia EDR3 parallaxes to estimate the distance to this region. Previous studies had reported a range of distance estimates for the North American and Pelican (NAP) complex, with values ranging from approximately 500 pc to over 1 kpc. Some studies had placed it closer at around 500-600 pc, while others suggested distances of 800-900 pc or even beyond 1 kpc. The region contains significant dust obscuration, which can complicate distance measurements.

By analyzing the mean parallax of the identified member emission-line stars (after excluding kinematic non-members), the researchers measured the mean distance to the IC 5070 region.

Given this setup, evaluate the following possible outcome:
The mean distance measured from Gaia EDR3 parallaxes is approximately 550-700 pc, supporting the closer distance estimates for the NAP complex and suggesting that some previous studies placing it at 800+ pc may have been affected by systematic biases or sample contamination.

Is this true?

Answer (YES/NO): NO